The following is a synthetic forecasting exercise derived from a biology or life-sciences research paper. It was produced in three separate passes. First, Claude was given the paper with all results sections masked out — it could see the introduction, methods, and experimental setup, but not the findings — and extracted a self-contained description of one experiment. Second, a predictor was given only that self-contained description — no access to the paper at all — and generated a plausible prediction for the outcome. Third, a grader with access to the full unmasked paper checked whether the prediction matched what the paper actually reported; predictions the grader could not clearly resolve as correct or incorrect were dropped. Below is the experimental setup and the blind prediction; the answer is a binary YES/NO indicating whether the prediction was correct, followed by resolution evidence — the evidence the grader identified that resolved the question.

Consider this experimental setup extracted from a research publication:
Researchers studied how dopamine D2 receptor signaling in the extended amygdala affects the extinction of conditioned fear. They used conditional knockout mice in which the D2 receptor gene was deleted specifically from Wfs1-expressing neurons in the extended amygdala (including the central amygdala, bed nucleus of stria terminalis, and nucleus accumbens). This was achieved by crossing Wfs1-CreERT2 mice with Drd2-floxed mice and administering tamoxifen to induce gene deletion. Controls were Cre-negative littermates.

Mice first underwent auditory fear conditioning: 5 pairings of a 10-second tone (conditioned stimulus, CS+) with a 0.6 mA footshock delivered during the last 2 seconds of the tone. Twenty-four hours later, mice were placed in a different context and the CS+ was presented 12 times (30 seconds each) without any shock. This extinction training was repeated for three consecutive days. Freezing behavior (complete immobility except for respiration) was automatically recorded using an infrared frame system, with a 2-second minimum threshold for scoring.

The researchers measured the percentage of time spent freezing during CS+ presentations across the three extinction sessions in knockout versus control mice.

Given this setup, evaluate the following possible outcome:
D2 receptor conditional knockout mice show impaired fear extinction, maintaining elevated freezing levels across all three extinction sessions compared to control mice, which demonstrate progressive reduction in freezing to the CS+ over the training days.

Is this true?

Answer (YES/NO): YES